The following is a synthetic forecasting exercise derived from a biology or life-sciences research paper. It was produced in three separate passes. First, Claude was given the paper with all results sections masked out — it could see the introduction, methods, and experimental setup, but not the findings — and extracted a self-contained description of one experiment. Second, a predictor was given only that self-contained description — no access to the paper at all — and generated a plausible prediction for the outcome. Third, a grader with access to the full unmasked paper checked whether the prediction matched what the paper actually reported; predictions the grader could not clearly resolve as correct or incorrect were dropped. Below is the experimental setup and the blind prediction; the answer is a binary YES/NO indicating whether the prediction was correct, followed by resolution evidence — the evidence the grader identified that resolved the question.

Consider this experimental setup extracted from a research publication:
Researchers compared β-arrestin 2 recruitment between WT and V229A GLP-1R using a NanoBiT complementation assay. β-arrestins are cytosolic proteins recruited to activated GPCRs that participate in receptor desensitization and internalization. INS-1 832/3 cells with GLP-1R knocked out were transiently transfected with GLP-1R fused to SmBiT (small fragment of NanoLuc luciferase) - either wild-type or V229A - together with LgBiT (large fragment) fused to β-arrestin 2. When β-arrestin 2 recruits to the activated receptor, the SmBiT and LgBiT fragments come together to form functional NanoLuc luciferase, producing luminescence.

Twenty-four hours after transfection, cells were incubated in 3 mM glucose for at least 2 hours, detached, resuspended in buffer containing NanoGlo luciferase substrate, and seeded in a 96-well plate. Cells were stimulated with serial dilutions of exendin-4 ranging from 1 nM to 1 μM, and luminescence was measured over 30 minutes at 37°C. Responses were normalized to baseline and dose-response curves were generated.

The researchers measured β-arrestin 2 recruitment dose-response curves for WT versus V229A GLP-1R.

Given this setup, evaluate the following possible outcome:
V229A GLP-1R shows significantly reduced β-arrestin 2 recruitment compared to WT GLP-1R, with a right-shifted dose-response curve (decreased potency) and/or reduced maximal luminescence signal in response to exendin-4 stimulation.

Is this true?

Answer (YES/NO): NO